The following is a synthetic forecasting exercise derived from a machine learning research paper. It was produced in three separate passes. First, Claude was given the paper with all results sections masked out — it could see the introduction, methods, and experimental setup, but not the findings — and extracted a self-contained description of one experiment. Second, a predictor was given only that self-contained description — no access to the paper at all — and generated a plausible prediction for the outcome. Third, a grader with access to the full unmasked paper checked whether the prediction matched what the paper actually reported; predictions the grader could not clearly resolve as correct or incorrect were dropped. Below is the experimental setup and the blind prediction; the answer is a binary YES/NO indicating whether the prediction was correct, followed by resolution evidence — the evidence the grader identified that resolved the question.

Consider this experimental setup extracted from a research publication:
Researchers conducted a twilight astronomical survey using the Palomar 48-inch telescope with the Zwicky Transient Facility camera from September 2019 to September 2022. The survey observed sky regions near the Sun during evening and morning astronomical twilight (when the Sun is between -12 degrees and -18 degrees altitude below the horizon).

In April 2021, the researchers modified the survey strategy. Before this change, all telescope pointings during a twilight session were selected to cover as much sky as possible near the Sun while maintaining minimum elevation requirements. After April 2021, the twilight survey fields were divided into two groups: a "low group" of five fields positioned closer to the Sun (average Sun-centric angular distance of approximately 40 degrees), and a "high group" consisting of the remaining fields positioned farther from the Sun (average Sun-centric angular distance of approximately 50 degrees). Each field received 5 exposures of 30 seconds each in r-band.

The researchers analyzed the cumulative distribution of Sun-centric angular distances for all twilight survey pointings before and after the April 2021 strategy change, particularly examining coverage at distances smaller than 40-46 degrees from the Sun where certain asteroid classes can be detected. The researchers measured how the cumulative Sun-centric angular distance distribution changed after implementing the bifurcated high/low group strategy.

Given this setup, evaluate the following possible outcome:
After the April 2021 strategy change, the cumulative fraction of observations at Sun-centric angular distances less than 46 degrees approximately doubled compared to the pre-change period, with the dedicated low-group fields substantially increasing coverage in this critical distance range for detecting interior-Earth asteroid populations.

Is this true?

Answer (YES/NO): NO